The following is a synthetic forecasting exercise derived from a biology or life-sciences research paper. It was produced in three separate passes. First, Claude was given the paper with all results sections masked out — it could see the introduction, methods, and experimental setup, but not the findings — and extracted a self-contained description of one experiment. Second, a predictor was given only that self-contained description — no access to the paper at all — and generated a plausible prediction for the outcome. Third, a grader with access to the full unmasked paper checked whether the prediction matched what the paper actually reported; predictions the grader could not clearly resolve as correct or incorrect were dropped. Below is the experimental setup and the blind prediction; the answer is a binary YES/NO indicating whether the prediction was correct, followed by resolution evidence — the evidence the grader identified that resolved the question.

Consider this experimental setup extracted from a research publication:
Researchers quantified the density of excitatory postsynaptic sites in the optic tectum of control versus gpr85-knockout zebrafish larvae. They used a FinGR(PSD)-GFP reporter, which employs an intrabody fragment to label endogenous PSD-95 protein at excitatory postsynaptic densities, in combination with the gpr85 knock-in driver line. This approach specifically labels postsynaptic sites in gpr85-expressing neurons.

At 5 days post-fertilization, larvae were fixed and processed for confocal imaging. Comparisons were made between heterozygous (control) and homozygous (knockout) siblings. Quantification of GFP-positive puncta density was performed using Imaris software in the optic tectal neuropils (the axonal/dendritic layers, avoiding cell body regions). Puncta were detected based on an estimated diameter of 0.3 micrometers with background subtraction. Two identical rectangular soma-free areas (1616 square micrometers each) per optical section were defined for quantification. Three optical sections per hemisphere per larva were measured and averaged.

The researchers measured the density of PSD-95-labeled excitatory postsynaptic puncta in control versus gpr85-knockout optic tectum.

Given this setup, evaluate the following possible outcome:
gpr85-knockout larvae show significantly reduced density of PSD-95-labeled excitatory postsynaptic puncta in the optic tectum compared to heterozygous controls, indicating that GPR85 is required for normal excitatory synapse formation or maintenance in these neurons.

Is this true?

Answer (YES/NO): NO